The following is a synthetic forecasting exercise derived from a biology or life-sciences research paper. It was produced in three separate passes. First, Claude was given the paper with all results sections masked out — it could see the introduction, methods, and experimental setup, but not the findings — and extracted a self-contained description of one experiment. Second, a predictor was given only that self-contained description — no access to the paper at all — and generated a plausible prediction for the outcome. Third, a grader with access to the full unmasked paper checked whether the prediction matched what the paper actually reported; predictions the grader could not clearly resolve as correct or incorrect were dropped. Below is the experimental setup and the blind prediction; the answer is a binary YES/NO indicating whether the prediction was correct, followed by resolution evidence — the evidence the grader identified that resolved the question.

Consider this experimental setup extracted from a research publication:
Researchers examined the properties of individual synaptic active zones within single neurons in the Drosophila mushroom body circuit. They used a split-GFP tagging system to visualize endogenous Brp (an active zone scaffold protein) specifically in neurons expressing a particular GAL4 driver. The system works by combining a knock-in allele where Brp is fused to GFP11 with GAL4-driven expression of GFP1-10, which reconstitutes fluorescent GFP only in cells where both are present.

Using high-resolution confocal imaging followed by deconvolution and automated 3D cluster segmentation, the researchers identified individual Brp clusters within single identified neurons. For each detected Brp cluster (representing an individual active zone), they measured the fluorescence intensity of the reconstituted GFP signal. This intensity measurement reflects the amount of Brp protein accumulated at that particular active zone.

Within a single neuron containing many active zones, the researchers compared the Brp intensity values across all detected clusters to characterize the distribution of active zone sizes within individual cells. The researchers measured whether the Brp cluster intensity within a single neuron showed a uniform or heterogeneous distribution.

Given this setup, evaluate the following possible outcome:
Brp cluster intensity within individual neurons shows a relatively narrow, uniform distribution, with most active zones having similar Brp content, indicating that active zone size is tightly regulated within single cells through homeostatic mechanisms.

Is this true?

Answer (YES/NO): NO